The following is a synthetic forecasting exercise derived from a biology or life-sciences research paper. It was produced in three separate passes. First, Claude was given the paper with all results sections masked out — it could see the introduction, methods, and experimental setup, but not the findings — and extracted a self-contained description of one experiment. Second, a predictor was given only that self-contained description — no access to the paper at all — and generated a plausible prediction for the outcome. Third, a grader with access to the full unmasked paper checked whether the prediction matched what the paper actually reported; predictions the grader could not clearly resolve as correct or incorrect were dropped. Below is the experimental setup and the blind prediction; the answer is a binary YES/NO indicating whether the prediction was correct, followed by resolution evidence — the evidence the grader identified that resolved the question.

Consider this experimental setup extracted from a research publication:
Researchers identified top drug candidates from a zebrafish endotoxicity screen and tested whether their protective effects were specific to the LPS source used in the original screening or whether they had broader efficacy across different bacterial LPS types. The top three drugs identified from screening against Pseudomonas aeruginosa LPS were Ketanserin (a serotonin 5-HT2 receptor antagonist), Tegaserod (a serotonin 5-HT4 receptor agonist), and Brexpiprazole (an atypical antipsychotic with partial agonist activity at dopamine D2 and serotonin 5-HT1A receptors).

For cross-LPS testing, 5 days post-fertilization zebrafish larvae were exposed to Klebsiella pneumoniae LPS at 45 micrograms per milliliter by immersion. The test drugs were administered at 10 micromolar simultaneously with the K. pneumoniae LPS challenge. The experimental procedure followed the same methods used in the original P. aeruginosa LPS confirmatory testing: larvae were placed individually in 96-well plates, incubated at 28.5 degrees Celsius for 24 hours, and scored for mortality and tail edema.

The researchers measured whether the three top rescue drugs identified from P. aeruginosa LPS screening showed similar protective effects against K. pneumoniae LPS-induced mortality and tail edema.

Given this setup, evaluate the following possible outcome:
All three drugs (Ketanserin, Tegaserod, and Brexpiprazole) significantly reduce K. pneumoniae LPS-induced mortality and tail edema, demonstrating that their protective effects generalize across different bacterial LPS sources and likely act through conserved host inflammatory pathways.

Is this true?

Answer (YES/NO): YES